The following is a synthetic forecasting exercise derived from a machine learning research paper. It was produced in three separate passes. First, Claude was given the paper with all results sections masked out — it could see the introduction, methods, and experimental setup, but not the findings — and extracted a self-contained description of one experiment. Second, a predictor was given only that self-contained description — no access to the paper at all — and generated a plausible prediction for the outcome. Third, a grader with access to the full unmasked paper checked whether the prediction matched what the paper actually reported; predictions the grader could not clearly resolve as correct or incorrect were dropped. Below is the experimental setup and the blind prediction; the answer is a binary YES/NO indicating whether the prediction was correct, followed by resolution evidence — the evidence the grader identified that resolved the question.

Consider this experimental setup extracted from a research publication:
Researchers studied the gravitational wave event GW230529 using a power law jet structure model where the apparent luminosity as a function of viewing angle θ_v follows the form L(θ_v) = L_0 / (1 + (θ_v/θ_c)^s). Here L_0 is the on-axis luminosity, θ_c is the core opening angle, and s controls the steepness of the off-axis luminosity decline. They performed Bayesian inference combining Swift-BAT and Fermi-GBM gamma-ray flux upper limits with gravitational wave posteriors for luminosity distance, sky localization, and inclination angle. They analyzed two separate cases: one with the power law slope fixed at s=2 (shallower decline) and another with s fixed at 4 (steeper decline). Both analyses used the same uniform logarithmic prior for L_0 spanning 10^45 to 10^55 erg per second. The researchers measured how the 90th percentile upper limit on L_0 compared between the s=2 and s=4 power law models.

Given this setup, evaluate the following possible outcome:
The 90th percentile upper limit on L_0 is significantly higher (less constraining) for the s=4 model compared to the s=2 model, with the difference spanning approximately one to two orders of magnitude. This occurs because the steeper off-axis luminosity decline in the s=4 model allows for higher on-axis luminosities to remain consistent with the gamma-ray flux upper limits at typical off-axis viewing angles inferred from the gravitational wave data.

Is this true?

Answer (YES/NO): NO